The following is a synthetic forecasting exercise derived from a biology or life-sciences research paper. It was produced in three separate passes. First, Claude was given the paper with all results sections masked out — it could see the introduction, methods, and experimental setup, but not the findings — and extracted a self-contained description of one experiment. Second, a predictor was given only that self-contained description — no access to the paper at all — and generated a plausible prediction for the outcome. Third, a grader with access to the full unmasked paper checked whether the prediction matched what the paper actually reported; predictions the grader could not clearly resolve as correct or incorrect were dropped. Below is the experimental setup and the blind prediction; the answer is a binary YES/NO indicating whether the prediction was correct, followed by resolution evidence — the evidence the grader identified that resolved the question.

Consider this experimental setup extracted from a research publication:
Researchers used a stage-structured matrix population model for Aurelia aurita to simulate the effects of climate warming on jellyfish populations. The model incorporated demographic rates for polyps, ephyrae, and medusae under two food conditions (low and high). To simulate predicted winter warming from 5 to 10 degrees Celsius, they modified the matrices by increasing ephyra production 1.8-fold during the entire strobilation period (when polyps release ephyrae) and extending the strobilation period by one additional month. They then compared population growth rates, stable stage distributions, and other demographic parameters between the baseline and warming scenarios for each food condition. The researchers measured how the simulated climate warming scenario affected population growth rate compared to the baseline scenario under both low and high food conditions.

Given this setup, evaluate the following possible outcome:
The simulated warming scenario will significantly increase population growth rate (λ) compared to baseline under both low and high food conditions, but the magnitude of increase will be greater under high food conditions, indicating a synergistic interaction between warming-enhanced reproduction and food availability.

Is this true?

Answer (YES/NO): NO